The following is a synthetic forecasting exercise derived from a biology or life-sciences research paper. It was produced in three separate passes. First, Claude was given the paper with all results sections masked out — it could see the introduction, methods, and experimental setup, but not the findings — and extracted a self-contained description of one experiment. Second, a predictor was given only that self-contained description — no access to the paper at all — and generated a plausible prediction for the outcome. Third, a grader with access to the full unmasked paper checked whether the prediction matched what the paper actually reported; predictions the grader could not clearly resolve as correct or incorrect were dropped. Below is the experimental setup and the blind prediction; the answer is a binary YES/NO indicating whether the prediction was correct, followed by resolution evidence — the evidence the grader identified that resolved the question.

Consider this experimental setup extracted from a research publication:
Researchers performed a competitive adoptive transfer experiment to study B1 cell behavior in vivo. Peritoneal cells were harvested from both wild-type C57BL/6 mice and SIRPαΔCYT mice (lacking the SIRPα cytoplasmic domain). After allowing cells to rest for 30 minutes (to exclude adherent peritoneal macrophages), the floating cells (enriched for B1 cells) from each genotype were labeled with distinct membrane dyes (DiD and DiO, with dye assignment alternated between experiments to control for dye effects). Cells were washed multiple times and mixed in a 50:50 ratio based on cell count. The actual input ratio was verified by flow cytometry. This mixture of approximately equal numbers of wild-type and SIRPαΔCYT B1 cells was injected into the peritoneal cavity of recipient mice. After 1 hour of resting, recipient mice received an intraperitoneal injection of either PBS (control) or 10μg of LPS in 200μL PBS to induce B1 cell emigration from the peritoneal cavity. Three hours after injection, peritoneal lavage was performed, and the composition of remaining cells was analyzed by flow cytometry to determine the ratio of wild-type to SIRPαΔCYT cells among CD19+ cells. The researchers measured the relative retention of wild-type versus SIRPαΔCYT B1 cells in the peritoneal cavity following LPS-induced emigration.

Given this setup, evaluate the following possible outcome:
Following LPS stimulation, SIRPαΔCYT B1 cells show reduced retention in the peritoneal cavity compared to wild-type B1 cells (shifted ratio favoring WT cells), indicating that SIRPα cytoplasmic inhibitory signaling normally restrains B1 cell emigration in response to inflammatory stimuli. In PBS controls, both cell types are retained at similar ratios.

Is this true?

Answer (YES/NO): YES